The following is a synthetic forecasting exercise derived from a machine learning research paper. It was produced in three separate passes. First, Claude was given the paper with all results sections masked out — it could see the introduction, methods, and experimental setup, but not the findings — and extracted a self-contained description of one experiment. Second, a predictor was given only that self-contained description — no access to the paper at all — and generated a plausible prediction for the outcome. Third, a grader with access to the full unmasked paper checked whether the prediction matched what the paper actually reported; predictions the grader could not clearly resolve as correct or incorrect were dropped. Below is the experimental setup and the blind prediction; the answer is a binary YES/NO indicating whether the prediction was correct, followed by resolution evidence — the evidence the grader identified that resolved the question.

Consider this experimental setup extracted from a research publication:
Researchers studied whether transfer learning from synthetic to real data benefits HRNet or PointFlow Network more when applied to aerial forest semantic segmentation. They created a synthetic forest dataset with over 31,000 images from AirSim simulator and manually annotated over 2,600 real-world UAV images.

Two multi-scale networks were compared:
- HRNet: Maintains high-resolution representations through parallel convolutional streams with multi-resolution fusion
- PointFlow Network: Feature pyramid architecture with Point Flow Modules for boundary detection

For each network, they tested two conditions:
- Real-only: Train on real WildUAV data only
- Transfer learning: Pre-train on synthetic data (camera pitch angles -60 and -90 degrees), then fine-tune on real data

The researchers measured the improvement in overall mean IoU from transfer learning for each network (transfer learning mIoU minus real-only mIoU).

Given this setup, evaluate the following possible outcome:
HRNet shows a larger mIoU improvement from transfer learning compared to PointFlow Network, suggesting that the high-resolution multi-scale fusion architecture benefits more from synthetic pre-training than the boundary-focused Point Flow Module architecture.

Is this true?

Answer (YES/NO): NO